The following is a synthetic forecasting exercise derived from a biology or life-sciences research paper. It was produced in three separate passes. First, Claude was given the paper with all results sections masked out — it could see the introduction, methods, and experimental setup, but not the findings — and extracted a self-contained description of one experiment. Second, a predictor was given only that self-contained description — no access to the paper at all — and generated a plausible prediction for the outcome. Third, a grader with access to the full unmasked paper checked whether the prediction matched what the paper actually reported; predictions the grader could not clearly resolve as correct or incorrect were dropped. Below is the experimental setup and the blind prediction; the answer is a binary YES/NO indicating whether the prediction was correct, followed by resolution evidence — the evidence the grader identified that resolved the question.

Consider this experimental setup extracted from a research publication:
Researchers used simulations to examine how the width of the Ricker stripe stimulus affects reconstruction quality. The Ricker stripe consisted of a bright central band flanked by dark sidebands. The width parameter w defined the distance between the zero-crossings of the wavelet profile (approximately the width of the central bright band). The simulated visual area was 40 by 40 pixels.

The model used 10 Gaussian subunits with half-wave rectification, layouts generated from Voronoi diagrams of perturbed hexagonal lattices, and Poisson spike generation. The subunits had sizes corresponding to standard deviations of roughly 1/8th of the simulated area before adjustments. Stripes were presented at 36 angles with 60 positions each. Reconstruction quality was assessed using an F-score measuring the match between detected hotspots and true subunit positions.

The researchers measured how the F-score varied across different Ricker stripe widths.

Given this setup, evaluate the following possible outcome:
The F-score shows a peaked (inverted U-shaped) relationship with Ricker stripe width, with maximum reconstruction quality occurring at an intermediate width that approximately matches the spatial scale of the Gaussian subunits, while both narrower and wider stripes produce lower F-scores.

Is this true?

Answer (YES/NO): YES